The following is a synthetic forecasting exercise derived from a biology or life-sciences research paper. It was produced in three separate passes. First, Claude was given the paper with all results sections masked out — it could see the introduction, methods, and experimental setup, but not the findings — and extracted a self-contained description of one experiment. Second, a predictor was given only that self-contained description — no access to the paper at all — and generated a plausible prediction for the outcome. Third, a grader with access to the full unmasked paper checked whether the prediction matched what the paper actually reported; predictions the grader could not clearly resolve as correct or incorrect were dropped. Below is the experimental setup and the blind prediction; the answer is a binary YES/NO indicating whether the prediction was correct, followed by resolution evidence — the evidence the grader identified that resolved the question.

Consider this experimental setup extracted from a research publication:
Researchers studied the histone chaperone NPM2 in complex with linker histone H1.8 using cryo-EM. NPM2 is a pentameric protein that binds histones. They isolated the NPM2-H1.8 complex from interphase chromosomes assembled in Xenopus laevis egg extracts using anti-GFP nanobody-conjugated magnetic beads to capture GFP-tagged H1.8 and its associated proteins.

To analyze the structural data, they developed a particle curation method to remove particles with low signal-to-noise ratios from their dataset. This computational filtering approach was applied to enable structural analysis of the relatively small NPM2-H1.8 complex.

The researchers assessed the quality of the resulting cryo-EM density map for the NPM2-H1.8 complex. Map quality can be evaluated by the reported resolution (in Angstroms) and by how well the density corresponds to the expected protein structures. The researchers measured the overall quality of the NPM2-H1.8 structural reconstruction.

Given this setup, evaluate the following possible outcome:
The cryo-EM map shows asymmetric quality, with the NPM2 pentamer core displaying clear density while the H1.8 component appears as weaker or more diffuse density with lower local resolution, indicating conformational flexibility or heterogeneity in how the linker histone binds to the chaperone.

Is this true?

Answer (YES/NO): YES